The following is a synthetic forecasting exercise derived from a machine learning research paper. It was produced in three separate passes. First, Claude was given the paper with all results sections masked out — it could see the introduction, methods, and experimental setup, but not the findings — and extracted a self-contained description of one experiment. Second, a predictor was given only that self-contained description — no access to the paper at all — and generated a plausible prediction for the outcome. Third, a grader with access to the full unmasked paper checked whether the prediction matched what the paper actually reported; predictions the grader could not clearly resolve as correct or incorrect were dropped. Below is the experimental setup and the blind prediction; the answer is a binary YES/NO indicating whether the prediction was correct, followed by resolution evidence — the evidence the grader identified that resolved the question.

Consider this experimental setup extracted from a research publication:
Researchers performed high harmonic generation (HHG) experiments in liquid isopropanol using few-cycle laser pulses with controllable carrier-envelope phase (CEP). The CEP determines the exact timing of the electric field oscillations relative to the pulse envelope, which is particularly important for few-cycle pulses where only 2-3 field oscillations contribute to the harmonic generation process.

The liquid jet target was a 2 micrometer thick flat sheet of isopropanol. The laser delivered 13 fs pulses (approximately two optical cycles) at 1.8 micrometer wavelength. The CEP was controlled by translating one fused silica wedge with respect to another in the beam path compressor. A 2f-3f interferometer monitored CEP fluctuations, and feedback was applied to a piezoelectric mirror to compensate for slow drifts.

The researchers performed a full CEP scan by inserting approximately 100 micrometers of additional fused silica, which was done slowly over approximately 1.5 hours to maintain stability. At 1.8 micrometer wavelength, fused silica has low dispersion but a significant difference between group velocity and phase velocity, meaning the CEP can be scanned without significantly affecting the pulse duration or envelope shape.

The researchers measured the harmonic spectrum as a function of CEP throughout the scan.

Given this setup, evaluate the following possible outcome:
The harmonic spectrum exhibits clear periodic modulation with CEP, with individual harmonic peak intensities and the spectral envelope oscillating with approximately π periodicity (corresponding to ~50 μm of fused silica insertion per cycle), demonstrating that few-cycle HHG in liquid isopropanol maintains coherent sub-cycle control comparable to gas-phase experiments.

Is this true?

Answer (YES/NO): YES